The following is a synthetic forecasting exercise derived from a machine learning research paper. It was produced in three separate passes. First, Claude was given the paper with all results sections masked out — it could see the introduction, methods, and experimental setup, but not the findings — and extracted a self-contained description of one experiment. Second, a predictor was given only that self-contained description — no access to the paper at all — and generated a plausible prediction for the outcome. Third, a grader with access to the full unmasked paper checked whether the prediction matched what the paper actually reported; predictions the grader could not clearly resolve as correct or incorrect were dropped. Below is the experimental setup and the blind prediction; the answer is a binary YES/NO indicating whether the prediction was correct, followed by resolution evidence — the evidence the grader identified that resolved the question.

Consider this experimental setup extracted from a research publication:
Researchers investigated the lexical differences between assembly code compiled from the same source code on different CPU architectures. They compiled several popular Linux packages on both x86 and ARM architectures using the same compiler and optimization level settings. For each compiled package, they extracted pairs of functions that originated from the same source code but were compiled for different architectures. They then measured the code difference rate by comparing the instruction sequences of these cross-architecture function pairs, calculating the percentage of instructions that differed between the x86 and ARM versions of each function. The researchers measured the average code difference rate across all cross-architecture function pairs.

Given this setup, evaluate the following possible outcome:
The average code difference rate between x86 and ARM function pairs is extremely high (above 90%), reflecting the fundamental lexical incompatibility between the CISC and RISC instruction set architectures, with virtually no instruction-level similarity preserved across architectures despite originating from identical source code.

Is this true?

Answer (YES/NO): NO